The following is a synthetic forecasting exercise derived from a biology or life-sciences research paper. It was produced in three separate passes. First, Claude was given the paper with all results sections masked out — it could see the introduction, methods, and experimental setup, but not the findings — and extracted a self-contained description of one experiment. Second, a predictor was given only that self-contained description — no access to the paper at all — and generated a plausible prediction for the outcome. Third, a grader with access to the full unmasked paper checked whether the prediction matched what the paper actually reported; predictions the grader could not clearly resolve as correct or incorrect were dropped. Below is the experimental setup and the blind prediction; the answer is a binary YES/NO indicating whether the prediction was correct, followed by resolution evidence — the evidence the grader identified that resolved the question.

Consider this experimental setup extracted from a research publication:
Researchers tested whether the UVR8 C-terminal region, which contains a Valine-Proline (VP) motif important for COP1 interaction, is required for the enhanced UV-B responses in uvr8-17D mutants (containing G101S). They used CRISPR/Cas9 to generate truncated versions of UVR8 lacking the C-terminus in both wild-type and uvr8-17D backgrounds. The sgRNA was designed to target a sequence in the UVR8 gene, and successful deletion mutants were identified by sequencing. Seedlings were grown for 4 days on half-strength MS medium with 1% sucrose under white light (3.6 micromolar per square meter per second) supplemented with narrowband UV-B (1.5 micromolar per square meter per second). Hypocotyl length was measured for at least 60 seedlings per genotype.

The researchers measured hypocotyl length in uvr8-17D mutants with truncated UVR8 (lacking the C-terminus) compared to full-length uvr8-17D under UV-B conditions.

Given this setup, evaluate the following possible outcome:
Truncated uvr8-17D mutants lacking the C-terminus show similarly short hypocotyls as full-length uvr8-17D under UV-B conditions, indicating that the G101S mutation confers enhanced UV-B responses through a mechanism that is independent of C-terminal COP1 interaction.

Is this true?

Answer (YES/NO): NO